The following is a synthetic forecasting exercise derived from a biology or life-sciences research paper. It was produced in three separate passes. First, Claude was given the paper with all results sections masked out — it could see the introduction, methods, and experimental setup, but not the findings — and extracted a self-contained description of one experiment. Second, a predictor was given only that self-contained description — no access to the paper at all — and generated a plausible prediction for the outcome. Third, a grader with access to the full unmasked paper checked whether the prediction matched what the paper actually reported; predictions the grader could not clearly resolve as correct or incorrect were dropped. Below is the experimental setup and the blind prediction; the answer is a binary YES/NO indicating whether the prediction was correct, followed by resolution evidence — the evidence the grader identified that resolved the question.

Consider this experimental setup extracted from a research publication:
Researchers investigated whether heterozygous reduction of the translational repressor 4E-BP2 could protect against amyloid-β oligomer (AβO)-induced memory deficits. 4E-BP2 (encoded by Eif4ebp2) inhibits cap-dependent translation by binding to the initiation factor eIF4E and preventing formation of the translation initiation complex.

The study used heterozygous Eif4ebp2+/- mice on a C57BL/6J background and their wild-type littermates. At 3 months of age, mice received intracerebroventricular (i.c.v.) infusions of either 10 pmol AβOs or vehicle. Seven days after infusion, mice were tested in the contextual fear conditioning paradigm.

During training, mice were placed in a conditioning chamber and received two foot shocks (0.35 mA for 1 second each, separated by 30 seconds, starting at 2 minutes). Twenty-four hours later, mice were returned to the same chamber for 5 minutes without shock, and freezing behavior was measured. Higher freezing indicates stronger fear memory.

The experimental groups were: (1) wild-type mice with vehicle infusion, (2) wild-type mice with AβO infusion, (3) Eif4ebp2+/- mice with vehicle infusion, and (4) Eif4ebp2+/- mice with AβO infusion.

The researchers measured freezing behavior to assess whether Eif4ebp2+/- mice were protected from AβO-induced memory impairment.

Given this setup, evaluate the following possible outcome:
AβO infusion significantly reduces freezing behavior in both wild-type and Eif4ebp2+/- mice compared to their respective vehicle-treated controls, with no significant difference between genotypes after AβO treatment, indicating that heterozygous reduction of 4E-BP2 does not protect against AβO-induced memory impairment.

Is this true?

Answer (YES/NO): NO